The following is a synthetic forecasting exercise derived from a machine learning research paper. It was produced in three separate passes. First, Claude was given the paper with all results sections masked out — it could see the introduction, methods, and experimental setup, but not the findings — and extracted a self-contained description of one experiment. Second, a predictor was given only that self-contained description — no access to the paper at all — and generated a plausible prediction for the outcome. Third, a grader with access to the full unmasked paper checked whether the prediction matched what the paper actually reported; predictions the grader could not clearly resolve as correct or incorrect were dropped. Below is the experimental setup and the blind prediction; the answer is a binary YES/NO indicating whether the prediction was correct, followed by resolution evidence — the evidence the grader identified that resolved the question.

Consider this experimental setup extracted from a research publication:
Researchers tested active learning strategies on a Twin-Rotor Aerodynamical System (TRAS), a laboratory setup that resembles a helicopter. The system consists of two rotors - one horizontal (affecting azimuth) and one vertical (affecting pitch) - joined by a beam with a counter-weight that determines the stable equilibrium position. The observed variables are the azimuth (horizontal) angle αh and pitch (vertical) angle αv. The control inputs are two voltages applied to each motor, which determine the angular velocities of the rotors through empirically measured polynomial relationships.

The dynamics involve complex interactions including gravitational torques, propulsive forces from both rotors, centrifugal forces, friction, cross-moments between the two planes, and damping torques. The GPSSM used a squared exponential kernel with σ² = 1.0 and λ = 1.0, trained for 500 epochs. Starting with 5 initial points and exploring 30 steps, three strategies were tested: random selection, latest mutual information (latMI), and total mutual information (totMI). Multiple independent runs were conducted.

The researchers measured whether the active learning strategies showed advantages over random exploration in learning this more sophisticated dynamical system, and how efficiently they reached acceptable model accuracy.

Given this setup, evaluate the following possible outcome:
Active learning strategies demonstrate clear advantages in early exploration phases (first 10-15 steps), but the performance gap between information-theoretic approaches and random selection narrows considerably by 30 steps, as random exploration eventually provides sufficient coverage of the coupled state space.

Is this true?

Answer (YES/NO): NO